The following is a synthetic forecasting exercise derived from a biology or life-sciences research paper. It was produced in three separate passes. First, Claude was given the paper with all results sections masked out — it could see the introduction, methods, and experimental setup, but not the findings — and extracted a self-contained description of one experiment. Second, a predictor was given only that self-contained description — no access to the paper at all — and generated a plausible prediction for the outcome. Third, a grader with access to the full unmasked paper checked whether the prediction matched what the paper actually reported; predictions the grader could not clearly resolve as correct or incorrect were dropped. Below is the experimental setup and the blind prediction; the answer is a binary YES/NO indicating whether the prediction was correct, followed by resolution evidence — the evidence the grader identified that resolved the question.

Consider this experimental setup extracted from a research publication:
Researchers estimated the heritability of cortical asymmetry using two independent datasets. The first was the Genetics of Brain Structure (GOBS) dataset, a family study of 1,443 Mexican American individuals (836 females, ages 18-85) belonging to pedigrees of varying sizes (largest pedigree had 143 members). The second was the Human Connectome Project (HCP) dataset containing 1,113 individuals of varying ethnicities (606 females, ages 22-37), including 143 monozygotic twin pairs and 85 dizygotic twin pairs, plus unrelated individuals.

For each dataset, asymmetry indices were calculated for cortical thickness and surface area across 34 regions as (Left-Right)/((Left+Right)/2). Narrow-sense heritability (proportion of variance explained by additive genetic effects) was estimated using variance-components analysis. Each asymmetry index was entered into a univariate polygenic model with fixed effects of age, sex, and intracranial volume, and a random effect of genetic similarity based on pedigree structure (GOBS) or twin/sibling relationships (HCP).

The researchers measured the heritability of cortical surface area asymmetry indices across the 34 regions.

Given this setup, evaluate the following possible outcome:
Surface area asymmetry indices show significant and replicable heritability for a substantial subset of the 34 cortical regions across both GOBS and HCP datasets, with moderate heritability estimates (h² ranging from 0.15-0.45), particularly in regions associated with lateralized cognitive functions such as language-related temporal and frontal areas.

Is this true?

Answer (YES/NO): NO